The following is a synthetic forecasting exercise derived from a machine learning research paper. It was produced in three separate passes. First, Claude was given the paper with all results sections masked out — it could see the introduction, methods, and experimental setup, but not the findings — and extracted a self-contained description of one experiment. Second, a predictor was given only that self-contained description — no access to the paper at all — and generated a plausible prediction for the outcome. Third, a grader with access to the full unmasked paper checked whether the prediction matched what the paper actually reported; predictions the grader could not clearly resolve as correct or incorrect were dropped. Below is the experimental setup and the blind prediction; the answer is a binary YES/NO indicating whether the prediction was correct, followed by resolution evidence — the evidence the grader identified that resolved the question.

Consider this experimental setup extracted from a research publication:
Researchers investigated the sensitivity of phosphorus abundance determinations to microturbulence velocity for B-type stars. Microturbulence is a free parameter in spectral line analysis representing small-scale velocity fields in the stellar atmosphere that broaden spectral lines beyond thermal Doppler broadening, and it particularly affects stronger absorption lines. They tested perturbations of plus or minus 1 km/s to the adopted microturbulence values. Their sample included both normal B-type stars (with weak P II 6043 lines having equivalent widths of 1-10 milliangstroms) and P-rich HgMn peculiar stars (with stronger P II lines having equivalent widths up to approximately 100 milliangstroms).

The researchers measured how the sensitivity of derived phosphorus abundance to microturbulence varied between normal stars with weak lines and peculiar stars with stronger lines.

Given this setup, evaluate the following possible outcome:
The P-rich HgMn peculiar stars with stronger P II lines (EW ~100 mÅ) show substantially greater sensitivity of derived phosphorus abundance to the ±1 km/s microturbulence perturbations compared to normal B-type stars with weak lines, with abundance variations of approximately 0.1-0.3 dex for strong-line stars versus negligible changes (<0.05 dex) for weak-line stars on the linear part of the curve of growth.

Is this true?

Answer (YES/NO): NO